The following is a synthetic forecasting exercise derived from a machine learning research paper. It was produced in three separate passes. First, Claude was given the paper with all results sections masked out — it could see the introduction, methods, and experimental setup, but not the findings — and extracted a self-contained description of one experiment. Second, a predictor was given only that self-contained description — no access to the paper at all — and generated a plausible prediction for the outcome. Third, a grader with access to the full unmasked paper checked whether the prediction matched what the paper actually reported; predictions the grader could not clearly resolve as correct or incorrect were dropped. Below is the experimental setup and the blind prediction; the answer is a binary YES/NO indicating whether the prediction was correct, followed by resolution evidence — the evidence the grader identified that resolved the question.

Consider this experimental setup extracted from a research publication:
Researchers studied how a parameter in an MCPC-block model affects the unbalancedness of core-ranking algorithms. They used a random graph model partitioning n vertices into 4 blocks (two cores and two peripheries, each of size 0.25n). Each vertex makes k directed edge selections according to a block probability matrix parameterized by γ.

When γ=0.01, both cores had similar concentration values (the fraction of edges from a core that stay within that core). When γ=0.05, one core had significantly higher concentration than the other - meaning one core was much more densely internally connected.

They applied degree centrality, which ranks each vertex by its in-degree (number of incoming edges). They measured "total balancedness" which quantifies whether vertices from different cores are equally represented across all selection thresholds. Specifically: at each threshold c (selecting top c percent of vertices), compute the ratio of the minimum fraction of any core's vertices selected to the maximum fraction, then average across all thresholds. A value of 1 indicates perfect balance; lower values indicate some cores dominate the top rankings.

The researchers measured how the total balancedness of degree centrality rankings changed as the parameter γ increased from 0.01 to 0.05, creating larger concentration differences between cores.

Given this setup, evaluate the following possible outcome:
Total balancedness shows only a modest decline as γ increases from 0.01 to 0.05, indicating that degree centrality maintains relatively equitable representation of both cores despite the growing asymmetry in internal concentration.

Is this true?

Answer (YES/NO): NO